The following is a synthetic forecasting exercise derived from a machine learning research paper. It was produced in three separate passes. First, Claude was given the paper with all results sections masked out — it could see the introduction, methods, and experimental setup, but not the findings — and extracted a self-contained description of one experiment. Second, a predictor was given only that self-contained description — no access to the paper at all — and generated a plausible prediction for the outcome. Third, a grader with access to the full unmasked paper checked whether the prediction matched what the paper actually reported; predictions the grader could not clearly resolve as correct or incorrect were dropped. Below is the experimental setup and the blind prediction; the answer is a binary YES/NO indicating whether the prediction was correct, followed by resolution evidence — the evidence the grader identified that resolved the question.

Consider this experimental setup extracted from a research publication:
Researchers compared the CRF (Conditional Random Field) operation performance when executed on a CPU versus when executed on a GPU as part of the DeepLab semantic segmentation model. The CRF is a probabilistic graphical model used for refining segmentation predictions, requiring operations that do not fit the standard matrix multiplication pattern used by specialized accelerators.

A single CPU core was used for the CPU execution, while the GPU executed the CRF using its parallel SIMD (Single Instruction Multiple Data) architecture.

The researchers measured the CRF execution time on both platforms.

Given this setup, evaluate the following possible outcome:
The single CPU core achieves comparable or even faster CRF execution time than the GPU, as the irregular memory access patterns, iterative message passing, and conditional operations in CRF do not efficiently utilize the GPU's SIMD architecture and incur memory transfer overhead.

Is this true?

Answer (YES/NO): NO